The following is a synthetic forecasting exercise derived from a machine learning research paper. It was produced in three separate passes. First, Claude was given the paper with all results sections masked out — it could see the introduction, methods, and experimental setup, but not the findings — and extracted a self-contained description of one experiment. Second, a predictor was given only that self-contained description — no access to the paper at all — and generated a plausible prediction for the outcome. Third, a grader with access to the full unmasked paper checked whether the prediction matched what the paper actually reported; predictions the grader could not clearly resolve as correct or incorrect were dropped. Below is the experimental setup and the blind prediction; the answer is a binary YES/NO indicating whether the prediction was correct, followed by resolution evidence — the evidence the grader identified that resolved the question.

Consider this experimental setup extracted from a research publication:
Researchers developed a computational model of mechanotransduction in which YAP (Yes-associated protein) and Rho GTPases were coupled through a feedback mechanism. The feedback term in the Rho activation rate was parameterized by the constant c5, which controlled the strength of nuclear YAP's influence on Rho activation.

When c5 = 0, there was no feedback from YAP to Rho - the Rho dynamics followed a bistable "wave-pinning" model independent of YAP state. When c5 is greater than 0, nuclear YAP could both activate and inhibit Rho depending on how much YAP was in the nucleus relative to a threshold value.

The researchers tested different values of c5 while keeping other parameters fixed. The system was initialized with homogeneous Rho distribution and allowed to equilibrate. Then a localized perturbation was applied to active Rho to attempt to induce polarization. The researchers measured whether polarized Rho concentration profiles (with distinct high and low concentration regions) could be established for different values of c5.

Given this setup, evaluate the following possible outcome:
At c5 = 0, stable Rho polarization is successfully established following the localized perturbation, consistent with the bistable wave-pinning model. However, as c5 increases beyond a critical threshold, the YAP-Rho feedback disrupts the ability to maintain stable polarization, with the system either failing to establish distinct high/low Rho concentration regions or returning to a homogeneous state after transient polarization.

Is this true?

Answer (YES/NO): NO